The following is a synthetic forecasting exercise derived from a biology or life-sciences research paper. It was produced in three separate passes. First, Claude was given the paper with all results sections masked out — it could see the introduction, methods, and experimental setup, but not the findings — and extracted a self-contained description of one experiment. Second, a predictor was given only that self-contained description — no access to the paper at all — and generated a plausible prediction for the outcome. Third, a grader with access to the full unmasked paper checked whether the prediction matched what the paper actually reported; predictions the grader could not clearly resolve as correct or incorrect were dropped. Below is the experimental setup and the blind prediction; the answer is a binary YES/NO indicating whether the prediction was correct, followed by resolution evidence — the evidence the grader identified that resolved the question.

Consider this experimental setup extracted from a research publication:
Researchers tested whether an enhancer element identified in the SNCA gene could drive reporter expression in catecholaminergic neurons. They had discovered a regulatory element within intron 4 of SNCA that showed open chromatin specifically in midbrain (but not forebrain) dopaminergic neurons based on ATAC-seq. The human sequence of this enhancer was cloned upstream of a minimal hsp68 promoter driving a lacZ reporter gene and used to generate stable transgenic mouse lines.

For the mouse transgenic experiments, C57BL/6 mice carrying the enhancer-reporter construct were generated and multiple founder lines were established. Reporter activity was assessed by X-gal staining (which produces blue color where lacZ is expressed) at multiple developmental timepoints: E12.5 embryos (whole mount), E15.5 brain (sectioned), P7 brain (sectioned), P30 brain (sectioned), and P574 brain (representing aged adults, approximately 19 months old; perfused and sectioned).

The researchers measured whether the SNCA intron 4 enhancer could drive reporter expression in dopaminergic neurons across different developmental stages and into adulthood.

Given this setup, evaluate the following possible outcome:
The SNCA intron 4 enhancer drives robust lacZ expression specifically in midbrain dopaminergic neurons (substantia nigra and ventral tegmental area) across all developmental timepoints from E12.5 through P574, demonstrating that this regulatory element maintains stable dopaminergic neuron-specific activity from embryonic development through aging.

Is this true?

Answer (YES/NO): NO